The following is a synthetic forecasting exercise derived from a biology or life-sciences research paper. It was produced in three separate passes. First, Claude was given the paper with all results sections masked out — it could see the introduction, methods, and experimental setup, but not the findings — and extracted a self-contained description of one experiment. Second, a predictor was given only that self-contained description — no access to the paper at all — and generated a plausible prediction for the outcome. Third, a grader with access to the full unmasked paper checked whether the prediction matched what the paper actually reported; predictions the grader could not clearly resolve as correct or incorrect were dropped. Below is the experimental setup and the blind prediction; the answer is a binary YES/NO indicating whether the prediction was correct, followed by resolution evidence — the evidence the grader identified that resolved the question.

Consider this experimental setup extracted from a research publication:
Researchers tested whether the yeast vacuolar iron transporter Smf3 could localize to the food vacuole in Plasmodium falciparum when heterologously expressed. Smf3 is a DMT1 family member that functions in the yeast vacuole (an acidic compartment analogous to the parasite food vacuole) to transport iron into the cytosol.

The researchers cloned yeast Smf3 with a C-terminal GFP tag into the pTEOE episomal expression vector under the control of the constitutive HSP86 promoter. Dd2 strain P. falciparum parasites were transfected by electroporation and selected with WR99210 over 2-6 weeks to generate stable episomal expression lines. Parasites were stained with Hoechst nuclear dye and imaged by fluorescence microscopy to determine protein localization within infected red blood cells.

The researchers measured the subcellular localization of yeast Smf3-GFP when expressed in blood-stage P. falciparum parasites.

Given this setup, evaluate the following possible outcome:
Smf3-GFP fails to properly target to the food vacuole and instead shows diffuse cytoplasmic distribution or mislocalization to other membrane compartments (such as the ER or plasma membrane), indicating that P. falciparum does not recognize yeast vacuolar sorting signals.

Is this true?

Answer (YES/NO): NO